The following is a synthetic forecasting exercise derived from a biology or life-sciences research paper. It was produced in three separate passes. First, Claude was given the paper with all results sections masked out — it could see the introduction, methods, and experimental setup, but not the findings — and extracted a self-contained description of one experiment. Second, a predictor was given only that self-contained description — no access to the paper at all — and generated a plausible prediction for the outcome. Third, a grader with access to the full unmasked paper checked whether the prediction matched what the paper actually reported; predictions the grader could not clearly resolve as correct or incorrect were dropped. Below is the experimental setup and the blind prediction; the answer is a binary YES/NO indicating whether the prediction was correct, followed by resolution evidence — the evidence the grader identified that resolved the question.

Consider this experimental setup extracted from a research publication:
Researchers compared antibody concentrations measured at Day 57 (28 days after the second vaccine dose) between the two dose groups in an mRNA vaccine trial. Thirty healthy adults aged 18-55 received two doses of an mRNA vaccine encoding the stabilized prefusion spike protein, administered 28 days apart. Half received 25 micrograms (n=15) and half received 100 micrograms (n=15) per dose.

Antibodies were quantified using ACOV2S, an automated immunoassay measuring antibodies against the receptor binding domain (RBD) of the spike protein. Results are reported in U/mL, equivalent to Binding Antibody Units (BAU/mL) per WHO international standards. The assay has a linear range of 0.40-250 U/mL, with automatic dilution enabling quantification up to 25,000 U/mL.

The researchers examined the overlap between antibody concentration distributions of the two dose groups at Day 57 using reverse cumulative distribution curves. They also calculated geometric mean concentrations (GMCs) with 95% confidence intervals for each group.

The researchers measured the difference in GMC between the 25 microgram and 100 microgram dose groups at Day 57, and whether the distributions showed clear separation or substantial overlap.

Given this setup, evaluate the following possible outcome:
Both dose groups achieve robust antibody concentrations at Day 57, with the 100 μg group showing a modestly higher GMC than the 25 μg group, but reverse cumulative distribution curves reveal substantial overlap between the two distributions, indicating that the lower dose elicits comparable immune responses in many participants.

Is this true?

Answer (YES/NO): NO